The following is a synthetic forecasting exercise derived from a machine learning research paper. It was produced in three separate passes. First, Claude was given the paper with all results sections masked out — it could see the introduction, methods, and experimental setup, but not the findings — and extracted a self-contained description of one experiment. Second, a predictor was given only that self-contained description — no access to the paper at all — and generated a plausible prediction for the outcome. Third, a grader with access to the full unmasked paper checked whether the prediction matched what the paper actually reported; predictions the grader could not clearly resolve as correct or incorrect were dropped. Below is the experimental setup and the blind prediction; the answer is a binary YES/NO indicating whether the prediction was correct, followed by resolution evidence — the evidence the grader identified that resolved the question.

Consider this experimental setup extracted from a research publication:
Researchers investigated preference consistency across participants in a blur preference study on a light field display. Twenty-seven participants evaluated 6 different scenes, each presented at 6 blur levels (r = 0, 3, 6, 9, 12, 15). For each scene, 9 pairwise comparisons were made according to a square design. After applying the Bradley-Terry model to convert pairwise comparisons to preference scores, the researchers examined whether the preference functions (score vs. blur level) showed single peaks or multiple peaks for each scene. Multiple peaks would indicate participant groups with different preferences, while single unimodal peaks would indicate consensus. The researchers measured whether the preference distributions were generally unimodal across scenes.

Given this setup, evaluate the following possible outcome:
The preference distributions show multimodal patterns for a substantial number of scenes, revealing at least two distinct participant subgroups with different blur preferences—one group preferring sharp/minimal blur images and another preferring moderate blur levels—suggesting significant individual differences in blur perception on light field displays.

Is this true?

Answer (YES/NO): NO